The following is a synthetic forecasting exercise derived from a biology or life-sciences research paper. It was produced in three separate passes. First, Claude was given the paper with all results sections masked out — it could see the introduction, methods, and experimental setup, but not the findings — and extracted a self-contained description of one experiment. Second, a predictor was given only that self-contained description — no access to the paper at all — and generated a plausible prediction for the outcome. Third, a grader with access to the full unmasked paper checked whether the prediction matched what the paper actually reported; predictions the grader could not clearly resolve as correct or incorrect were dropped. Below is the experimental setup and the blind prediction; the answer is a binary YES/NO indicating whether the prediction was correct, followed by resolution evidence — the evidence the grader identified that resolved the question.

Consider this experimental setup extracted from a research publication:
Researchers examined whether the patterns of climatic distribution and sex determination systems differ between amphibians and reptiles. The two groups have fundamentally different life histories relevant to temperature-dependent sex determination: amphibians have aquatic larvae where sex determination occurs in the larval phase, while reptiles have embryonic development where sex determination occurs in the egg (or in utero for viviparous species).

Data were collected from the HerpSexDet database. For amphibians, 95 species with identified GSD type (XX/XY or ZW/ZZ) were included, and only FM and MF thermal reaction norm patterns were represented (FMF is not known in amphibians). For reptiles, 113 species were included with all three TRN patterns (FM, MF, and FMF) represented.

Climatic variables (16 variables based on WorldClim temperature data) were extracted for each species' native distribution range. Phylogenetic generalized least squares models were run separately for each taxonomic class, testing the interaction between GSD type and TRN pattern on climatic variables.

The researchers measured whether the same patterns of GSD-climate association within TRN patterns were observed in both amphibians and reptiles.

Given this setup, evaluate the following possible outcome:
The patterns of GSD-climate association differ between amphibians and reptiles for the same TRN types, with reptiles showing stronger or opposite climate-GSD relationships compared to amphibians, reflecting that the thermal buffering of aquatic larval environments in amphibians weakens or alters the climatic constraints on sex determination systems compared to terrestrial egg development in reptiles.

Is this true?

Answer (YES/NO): NO